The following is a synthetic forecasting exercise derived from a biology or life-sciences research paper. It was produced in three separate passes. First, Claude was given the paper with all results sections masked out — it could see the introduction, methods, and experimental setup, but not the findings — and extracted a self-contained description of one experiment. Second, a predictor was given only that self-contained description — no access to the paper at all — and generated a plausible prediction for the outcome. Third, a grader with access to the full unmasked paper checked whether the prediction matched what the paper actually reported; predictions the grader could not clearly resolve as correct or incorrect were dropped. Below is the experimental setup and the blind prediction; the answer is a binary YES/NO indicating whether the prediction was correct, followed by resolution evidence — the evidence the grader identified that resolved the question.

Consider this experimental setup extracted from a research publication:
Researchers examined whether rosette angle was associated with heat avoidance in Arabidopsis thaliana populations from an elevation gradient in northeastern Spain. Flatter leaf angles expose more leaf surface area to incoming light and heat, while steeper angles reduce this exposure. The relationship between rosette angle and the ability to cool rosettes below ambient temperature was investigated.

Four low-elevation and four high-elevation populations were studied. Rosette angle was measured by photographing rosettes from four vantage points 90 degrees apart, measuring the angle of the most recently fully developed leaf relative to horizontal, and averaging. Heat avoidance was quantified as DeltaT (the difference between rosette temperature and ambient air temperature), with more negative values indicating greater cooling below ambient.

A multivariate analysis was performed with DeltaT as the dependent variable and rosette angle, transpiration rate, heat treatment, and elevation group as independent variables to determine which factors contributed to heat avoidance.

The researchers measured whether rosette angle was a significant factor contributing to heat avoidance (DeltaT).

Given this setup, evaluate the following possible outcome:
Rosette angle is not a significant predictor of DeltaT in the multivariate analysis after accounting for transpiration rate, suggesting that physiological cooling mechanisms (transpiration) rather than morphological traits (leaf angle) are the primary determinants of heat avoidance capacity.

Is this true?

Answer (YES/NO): NO